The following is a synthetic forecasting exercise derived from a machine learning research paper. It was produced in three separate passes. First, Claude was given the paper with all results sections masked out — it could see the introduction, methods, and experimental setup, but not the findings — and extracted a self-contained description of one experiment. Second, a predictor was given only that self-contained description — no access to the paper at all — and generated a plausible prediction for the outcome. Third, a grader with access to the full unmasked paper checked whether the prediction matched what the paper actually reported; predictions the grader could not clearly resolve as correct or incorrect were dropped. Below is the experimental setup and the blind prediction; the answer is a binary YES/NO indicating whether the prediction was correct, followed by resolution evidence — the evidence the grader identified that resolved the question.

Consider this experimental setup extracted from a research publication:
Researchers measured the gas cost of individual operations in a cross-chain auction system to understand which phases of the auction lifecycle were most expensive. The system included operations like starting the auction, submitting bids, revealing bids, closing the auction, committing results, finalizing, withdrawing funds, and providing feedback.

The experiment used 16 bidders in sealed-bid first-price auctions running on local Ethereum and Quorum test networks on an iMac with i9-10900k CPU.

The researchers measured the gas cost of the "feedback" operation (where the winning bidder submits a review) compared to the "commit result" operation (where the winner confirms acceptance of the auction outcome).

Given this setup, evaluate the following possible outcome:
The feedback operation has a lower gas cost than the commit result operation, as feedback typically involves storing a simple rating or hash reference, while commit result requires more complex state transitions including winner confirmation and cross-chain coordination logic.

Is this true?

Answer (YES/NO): NO